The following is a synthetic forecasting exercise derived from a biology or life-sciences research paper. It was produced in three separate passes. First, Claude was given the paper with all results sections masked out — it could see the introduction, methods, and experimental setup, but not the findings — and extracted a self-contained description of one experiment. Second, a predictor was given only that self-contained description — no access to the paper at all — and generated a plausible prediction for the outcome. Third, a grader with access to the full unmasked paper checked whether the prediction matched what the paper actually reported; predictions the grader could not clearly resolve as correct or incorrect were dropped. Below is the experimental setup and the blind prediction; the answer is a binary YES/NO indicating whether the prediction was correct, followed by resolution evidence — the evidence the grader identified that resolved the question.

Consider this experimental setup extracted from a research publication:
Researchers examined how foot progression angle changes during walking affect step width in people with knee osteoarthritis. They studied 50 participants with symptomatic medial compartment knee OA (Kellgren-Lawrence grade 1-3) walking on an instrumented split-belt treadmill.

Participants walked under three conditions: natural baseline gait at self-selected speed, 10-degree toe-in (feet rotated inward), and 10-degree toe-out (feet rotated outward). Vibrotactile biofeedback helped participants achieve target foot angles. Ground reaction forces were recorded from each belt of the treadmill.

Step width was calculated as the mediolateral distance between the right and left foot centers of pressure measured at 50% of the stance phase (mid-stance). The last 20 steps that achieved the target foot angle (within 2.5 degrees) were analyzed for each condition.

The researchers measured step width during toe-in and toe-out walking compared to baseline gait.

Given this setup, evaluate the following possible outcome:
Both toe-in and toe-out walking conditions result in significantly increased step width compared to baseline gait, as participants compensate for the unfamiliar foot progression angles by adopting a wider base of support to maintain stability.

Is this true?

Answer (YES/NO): NO